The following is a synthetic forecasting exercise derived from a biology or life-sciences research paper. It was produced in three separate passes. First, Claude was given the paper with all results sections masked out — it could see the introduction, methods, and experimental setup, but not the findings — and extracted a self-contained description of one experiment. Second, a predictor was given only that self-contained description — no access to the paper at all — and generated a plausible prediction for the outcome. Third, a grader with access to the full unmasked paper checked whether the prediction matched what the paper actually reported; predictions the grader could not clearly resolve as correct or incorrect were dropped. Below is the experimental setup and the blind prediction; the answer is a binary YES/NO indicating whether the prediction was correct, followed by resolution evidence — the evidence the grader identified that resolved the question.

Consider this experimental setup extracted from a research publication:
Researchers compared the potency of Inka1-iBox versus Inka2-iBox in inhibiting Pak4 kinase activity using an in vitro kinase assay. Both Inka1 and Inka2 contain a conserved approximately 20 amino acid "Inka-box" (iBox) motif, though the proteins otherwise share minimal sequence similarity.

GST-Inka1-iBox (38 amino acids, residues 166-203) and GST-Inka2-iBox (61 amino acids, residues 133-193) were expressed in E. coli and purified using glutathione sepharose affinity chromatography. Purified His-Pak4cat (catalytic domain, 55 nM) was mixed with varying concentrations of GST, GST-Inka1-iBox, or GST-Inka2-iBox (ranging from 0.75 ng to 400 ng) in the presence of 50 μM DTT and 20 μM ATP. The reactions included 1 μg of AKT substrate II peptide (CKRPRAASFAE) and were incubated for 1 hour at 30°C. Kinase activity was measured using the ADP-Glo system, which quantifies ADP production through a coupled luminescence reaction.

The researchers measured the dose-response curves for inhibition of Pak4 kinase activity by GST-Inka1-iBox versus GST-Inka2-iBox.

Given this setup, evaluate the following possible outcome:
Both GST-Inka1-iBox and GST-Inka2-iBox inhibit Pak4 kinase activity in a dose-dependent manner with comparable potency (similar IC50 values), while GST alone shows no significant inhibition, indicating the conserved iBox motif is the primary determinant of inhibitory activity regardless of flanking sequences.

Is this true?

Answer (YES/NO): YES